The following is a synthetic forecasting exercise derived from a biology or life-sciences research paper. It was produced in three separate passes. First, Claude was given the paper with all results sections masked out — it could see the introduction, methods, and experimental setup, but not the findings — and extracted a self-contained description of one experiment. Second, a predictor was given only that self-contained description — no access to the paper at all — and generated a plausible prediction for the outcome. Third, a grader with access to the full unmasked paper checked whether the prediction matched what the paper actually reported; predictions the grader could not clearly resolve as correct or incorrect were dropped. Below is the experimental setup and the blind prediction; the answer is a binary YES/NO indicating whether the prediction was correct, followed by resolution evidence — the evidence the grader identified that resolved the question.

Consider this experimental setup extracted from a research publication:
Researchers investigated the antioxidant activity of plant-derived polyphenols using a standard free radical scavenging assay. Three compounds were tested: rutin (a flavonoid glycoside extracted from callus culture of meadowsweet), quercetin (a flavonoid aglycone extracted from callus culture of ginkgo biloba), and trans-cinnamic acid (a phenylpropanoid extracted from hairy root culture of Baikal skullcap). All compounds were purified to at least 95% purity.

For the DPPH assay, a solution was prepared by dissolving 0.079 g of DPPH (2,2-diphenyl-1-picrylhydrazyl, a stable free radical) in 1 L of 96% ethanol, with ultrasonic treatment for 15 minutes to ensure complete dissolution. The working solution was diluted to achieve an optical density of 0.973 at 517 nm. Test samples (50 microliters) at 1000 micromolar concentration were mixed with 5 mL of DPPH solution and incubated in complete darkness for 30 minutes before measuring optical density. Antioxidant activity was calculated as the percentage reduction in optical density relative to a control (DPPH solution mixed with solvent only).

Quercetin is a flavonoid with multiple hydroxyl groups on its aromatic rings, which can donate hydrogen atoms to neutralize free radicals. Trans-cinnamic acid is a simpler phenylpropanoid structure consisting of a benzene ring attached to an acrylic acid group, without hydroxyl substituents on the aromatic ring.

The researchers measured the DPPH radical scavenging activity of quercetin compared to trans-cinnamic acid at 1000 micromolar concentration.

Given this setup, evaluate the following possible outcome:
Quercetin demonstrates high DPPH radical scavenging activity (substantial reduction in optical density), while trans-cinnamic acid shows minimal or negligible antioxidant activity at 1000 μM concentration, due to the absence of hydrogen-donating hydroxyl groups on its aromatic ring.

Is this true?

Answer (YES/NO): YES